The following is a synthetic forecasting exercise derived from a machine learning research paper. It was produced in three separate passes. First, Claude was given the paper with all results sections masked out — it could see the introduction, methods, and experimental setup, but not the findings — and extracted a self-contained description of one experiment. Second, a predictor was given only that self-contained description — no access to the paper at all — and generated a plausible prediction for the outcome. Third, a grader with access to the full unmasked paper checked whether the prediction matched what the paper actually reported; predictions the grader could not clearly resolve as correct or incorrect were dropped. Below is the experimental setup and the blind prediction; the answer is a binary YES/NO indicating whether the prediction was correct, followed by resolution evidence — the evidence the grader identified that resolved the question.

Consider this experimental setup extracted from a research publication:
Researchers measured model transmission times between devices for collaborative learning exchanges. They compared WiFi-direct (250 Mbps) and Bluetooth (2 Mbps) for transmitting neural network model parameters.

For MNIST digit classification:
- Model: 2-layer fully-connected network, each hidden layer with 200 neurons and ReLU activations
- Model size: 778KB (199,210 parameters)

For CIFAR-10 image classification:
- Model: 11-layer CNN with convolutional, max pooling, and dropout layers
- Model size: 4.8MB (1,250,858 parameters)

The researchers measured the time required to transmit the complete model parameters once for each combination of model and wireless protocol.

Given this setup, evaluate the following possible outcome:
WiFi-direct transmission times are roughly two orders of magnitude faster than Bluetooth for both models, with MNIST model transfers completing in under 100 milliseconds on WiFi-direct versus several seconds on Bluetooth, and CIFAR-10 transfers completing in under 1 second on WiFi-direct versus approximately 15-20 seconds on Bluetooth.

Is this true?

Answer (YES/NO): YES